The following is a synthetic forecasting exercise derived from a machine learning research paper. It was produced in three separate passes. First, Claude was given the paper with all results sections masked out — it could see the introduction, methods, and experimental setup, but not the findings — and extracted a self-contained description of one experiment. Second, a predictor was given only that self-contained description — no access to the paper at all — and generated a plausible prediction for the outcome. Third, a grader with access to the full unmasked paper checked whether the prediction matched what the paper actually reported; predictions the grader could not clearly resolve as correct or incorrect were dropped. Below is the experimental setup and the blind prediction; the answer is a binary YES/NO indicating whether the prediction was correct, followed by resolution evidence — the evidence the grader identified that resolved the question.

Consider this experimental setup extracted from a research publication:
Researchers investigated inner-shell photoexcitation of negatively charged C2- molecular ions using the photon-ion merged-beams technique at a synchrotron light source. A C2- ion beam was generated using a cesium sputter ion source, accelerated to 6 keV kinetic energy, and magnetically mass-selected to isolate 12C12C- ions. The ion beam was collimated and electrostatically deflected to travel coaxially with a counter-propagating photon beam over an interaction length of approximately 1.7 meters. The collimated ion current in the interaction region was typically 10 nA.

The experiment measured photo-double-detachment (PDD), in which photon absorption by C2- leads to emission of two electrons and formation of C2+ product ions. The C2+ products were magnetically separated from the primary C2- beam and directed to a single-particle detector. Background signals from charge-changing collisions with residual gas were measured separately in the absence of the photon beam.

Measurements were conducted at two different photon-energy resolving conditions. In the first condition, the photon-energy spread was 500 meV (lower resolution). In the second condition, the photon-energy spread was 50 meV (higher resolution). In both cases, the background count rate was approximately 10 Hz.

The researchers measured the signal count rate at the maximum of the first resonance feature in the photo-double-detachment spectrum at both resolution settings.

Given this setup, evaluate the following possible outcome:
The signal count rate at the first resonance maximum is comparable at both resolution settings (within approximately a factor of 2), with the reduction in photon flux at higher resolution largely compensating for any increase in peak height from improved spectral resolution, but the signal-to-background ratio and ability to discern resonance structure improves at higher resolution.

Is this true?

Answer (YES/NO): NO